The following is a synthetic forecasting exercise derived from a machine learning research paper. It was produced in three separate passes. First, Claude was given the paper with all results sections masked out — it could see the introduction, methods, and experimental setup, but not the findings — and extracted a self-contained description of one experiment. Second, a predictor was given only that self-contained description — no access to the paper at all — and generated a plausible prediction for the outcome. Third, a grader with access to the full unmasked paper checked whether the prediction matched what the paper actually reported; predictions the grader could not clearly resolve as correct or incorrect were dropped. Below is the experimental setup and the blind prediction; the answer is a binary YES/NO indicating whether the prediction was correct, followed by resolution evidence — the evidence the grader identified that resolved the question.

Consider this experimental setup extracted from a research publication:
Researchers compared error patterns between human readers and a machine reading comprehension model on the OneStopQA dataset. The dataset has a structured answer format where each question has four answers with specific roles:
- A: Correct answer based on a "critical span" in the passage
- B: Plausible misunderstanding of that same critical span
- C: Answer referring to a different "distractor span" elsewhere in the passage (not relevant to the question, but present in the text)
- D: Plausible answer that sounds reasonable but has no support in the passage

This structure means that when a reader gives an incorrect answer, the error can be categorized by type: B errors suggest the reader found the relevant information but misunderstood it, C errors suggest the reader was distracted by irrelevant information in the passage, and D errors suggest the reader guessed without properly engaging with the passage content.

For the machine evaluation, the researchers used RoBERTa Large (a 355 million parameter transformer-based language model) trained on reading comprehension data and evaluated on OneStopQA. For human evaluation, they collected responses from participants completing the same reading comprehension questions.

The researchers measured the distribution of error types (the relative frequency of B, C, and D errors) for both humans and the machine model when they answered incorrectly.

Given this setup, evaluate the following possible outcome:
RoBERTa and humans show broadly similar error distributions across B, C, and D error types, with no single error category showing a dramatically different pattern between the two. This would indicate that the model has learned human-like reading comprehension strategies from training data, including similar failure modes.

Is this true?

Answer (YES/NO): YES